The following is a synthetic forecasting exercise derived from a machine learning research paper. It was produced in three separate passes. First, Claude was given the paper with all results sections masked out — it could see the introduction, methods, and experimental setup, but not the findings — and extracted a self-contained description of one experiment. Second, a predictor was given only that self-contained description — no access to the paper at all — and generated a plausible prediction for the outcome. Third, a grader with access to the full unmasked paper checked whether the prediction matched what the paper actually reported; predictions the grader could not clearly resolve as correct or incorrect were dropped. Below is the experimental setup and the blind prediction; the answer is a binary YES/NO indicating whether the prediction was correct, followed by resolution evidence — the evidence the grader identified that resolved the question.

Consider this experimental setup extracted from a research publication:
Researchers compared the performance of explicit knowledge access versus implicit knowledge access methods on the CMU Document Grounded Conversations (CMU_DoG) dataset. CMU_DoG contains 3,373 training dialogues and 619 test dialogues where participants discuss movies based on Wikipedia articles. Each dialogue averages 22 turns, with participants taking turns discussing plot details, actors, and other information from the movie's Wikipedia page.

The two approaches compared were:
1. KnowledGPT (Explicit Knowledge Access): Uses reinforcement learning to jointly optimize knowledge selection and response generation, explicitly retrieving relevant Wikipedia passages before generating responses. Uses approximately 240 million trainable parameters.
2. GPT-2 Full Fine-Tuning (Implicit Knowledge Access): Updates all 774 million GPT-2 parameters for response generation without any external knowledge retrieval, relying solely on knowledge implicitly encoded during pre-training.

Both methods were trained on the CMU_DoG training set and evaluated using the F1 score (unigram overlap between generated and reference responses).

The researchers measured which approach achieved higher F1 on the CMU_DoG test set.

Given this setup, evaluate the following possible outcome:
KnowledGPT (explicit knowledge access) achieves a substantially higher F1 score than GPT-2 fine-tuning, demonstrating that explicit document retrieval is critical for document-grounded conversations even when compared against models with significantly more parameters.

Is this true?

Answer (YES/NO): NO